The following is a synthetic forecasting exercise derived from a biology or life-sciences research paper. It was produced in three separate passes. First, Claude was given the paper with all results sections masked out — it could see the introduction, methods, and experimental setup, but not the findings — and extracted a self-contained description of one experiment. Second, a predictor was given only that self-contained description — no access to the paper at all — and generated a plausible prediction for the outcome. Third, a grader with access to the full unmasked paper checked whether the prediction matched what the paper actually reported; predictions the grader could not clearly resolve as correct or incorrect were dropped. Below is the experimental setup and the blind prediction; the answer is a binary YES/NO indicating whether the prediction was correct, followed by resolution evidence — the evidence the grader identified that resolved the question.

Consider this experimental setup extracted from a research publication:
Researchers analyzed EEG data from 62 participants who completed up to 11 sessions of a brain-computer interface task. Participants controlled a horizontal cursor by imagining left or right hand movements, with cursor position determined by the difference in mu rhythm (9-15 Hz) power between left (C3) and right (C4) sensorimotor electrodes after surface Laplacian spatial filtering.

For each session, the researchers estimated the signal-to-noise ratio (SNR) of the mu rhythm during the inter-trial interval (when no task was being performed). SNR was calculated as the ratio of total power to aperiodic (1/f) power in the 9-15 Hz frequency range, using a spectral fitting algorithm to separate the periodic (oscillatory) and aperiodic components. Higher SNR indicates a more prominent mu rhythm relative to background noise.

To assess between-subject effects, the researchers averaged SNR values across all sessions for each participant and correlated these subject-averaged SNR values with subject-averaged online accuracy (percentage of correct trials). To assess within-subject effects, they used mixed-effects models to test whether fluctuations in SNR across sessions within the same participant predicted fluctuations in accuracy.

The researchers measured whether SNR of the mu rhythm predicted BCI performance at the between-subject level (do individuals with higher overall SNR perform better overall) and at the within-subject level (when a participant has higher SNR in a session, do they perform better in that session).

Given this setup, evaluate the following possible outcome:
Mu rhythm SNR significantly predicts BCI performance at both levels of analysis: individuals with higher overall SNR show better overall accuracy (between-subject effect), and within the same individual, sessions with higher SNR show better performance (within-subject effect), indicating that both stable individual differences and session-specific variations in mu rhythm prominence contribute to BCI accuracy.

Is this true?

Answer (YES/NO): YES